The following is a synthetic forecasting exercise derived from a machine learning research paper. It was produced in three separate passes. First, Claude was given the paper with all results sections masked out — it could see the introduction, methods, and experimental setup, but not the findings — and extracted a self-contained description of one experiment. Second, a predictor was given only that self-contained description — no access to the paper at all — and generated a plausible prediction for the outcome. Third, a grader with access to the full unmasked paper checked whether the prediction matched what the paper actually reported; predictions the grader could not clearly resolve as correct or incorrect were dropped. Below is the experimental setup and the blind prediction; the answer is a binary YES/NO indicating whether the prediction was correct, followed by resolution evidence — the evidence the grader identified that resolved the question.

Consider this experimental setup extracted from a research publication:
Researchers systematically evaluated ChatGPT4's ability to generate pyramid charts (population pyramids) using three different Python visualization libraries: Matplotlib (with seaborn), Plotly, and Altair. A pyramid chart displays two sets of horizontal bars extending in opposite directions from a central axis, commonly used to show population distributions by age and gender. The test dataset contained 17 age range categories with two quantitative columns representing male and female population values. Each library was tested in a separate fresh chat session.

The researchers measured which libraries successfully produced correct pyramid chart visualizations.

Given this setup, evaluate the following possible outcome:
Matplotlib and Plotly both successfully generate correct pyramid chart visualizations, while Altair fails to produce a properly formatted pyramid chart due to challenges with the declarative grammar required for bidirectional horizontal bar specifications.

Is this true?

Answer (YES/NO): NO